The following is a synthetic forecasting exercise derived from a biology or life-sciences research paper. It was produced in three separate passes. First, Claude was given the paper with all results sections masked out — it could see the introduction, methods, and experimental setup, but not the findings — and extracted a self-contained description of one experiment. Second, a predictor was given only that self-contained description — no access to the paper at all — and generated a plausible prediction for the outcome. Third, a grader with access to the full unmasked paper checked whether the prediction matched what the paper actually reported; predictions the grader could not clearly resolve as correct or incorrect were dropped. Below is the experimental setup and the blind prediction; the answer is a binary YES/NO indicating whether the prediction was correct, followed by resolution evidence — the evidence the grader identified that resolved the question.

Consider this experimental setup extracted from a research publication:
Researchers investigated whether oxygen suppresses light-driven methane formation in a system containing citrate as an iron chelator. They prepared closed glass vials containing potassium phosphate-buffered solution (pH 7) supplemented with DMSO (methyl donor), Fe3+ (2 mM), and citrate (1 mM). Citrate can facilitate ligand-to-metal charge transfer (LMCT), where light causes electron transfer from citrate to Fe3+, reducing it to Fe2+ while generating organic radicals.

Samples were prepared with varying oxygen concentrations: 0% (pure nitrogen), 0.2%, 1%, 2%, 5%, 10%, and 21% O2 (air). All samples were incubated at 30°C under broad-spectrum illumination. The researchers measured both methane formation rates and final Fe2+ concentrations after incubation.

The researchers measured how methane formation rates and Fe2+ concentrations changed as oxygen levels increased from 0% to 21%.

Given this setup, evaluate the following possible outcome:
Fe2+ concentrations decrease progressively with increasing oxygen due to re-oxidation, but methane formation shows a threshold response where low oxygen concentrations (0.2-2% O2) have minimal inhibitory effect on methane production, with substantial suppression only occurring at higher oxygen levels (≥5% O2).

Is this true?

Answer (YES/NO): NO